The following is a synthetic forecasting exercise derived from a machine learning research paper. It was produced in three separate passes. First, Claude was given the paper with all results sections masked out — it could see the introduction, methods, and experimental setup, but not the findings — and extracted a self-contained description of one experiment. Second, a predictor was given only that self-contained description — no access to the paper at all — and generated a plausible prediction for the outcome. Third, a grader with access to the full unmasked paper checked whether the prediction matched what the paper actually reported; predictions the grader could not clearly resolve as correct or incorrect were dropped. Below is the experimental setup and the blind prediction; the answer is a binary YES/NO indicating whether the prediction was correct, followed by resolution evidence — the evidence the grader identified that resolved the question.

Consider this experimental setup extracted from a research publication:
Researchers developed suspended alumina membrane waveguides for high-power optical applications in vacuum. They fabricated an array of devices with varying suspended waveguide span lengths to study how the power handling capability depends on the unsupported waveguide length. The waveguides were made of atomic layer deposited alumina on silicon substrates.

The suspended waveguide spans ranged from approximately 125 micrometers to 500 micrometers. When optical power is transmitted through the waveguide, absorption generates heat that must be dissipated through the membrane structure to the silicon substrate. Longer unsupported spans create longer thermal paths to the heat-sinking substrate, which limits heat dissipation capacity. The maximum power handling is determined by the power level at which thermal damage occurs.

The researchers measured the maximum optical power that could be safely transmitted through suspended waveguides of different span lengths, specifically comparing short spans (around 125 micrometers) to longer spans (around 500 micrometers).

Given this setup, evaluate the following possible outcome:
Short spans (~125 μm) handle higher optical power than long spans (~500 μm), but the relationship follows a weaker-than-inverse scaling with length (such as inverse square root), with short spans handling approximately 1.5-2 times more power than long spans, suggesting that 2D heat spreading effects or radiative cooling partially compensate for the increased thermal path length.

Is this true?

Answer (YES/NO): NO